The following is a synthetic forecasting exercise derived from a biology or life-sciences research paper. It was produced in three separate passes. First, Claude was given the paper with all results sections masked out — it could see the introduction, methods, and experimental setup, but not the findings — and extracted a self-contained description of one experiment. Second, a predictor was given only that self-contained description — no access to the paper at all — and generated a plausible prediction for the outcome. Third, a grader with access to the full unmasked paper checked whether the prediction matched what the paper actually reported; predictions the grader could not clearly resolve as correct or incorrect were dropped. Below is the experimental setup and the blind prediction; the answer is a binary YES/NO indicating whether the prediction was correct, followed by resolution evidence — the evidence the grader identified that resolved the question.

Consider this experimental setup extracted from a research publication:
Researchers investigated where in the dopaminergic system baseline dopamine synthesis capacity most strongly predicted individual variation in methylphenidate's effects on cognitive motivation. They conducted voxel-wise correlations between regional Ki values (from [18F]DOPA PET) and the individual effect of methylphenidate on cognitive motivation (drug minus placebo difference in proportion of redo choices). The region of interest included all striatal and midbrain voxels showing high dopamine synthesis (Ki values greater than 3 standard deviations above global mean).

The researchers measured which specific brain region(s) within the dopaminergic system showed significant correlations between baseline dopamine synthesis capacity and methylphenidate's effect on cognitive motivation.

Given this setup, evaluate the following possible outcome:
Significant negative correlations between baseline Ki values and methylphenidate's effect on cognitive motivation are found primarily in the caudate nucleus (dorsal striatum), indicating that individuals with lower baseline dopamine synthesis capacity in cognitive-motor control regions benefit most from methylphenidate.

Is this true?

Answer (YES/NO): NO